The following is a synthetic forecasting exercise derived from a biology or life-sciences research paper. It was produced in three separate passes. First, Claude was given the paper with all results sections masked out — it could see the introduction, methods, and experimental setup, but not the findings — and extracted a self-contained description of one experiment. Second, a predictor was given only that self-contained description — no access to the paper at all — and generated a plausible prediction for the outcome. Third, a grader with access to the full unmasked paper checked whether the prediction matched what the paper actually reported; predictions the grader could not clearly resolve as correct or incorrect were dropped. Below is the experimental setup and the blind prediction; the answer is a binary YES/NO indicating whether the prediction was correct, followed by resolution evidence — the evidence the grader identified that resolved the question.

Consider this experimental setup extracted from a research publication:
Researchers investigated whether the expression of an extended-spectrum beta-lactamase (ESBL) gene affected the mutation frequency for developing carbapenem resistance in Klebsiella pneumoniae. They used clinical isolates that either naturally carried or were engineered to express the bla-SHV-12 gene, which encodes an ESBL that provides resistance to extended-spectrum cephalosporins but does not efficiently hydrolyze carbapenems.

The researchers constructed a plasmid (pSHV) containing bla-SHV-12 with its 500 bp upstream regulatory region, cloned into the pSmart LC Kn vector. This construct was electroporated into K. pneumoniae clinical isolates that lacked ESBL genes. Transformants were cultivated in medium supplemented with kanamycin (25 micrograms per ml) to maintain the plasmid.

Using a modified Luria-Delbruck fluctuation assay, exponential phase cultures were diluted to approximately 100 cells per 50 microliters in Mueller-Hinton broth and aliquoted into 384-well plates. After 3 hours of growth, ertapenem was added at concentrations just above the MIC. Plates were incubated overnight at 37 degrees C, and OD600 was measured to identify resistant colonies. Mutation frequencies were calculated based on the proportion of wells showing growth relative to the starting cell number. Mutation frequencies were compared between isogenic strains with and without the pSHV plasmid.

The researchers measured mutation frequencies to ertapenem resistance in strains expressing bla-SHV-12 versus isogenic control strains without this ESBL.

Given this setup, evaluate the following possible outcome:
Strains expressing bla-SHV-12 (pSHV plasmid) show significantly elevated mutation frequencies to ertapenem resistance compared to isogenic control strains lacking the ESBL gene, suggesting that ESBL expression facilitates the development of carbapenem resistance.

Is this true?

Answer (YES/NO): NO